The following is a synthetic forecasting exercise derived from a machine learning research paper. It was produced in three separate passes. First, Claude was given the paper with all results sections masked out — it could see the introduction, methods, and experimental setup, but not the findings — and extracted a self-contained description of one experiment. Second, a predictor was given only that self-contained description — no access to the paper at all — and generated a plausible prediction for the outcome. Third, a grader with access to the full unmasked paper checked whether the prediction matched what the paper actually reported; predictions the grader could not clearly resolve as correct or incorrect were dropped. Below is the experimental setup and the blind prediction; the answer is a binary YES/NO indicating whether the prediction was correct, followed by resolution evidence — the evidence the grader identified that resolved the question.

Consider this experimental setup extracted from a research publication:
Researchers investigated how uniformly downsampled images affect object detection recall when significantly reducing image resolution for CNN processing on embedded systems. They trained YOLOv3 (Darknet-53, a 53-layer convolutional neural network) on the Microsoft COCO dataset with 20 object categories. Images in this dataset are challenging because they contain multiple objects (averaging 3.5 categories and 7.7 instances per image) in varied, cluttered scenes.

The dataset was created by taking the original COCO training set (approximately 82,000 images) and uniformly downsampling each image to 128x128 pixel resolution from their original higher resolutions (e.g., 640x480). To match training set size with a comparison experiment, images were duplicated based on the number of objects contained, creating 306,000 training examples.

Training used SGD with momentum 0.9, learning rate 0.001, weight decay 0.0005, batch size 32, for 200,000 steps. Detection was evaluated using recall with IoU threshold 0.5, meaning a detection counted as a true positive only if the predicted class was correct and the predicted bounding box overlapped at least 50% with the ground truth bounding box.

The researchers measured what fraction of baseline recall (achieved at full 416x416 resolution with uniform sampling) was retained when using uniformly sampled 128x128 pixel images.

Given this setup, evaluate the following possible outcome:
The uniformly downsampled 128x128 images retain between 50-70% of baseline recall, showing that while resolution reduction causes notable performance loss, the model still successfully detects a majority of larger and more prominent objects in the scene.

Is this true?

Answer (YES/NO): YES